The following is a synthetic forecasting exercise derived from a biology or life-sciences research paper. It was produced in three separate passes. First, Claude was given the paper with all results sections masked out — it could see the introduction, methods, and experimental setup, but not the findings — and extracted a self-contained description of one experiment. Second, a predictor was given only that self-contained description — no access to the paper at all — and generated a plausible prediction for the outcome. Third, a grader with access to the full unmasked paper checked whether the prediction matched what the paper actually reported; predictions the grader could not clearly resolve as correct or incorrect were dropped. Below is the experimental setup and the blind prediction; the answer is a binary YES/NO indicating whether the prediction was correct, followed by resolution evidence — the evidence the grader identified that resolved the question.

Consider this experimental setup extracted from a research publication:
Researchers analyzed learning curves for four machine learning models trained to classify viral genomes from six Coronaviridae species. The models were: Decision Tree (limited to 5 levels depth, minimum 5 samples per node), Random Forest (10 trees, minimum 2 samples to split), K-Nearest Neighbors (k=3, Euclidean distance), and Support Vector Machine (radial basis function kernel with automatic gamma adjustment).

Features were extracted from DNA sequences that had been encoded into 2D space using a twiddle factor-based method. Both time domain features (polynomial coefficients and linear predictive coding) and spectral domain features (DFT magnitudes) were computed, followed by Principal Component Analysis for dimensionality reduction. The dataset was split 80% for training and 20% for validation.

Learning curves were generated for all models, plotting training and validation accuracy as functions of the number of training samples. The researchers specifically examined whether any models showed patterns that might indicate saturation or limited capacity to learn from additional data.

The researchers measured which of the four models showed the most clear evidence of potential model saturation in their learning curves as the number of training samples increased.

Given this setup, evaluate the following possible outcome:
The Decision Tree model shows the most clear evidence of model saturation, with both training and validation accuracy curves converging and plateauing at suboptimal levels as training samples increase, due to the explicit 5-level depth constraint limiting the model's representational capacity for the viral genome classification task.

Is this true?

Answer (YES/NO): NO